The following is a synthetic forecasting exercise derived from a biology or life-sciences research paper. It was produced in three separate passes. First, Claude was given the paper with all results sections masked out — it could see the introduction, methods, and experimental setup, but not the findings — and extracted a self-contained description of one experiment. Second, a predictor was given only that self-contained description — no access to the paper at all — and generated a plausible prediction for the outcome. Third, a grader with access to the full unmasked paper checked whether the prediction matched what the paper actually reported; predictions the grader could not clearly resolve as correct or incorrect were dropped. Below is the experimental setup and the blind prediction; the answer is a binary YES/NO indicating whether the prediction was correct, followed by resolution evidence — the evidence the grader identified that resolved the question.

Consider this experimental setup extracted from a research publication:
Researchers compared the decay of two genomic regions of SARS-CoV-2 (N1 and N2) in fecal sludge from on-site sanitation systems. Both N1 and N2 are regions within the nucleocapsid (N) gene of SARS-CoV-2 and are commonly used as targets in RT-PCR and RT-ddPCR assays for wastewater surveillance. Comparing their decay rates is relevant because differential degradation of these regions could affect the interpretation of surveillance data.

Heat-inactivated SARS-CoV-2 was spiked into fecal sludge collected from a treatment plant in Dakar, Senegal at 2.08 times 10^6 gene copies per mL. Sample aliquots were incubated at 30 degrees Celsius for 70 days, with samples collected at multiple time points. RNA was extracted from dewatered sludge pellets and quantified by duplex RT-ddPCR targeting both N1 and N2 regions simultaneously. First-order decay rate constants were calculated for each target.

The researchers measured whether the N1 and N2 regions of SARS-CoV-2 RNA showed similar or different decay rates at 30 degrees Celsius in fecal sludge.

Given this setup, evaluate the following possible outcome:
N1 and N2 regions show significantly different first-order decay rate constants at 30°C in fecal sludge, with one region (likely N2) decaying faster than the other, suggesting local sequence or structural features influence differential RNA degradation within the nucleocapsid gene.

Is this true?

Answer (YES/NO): NO